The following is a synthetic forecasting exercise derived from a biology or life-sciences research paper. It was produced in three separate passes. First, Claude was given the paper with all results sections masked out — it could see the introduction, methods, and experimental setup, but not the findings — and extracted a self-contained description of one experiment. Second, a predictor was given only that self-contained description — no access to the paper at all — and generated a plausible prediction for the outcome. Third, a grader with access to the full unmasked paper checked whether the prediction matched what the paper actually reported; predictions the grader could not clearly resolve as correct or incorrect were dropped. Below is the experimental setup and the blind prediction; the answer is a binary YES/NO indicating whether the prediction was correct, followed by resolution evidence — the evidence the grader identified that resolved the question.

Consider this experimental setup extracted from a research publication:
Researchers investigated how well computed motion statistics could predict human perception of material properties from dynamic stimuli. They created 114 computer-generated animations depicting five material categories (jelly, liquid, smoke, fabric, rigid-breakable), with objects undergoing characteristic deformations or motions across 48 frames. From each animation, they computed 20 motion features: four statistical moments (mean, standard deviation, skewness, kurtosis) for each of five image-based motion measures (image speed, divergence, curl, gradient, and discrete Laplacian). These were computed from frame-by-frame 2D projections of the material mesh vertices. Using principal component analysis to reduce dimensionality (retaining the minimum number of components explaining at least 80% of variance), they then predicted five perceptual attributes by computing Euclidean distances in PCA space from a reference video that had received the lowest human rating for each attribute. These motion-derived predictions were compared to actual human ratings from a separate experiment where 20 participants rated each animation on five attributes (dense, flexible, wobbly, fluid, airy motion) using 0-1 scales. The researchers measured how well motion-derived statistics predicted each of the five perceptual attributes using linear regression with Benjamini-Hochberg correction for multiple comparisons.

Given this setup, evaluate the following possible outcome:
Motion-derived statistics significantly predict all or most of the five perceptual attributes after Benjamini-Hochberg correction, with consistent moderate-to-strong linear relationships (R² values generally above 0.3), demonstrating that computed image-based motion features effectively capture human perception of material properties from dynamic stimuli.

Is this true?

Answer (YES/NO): NO